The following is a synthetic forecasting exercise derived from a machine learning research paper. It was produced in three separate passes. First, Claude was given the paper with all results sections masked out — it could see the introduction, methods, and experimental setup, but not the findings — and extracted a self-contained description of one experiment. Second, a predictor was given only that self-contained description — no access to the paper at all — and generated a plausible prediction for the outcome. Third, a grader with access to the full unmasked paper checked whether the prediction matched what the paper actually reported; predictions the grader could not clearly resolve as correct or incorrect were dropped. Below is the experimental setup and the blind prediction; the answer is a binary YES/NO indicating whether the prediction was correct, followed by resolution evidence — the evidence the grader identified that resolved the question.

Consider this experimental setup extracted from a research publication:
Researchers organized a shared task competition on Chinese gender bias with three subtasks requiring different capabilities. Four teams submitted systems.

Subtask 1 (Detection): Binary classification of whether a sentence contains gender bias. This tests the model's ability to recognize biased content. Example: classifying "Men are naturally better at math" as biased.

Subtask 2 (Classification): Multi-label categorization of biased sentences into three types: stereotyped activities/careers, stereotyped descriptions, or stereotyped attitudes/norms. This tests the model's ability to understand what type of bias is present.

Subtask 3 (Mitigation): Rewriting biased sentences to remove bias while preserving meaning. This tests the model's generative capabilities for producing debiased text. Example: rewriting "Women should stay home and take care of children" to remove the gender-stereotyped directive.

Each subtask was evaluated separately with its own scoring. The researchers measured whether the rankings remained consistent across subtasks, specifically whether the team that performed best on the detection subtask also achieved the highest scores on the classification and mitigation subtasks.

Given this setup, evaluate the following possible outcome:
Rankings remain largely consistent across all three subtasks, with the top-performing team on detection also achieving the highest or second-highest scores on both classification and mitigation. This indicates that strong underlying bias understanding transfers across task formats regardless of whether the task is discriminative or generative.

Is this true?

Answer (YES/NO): YES